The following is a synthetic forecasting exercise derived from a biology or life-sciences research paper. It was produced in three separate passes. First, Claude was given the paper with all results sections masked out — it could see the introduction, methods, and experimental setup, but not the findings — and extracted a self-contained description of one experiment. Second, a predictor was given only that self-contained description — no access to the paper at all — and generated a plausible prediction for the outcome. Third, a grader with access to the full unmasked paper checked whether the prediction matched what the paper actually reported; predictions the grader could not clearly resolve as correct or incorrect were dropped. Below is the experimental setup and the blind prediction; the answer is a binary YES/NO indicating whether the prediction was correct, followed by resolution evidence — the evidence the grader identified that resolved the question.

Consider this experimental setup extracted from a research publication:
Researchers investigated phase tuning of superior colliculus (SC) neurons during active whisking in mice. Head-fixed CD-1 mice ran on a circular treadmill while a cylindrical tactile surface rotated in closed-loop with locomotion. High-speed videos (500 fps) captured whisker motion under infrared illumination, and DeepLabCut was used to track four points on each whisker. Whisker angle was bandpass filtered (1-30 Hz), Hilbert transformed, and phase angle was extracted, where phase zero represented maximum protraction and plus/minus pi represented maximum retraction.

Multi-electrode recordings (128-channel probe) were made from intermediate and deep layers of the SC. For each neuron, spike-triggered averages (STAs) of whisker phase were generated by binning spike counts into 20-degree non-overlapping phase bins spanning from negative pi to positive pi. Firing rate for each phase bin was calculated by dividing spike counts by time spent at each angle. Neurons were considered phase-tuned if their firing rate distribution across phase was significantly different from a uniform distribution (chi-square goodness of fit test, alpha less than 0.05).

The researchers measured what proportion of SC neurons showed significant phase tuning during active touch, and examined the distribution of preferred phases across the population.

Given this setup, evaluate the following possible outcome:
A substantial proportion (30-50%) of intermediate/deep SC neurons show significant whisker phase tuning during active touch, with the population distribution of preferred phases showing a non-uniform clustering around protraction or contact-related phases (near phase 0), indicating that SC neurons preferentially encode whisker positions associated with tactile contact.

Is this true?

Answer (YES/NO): NO